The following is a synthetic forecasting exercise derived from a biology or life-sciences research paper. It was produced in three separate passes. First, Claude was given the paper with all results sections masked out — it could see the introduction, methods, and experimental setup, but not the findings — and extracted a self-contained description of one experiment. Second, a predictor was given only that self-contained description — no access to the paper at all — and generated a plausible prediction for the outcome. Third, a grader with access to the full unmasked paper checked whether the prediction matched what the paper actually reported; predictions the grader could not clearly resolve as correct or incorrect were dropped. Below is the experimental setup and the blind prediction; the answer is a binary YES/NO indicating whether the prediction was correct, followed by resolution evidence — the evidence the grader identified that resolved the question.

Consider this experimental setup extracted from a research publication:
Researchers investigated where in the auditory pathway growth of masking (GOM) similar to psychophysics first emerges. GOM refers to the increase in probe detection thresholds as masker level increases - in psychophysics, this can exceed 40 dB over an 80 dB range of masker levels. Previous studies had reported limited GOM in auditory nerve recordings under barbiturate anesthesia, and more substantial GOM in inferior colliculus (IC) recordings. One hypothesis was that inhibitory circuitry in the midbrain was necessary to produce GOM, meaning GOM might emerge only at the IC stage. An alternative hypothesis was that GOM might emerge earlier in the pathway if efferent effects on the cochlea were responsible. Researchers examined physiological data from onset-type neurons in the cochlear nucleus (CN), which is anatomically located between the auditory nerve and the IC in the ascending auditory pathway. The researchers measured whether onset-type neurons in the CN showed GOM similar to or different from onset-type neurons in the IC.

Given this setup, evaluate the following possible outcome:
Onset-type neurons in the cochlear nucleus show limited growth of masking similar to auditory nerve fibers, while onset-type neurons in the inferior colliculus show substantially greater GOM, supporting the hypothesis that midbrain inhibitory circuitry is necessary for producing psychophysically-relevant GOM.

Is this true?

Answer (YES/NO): NO